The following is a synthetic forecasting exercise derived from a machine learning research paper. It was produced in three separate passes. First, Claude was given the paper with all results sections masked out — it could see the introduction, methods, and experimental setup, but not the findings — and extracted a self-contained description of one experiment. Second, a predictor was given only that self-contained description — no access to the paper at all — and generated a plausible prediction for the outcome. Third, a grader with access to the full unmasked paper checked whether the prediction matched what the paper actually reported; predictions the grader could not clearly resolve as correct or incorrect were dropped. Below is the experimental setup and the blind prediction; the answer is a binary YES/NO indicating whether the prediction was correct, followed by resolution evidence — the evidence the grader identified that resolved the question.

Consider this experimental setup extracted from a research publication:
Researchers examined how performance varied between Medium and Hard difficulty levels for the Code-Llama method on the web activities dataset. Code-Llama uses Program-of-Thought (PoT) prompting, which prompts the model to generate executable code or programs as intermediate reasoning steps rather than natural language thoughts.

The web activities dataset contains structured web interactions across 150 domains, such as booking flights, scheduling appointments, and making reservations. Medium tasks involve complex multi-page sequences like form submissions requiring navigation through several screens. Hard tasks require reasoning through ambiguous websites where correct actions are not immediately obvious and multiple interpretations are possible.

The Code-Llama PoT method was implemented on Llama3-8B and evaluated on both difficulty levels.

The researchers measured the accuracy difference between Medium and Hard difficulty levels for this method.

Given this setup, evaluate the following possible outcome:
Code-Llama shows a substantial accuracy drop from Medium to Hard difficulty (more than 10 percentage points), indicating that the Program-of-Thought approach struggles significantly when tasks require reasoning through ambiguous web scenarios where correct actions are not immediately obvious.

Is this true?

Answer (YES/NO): YES